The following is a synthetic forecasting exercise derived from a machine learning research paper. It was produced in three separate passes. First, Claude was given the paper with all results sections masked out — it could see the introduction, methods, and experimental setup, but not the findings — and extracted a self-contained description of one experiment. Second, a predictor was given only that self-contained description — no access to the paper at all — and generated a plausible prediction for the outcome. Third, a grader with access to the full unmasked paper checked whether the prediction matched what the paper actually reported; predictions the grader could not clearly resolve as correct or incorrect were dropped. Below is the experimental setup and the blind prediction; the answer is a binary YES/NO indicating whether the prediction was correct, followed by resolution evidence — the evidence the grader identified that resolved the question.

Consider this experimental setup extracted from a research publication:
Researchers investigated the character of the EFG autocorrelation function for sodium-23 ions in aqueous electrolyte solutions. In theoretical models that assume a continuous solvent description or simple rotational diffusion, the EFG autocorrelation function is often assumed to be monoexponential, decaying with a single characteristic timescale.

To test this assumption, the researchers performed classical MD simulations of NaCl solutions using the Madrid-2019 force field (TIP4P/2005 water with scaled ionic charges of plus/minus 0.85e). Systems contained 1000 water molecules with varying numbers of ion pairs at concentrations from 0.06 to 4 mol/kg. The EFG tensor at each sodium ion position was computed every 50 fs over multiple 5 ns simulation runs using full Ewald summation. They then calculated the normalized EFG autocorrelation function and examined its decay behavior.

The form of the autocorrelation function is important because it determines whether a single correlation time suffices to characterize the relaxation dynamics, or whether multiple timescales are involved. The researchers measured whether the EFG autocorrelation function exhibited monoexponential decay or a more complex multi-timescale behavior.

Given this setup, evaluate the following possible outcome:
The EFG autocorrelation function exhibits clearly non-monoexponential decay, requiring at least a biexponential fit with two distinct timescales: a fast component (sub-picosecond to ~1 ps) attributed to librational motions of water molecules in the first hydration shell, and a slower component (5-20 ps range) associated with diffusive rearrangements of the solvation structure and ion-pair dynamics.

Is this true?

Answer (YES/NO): NO